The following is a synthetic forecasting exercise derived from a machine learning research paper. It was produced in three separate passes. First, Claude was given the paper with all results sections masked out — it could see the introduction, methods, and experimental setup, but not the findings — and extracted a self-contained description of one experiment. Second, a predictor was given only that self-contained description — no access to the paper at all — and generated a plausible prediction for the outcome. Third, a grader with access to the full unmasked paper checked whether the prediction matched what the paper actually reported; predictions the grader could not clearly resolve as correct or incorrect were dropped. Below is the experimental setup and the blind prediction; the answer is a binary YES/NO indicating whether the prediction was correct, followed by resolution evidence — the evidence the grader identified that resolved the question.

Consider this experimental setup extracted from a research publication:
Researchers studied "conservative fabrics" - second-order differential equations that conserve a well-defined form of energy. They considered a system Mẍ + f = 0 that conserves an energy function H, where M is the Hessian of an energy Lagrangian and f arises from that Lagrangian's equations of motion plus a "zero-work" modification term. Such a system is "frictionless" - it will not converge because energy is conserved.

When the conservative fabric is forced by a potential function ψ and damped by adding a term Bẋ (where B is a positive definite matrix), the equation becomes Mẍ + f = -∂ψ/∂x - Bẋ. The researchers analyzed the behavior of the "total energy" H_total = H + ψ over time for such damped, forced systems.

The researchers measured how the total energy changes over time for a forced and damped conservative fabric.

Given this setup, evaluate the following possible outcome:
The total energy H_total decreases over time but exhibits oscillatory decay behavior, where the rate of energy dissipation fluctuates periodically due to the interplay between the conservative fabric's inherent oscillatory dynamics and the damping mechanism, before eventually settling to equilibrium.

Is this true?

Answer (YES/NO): NO